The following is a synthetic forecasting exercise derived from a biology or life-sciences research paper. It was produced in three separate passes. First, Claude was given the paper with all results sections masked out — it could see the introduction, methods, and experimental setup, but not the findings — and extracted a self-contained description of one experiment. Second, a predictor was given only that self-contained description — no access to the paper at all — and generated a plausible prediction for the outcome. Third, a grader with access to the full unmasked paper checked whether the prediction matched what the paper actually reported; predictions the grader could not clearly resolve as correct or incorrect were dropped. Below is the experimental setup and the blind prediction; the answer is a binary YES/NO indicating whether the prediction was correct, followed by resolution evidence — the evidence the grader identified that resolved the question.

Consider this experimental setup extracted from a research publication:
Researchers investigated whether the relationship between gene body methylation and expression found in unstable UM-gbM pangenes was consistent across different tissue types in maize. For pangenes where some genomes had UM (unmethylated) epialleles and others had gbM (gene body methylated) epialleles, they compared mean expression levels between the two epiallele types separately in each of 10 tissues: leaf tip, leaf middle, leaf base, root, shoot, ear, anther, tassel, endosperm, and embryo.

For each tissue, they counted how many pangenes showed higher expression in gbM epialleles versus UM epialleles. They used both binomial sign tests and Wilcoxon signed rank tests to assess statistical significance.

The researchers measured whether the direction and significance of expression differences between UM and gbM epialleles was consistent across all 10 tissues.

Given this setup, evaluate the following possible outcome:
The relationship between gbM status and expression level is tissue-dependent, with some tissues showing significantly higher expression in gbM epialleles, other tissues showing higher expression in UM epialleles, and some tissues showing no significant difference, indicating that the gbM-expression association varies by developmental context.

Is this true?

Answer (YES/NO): NO